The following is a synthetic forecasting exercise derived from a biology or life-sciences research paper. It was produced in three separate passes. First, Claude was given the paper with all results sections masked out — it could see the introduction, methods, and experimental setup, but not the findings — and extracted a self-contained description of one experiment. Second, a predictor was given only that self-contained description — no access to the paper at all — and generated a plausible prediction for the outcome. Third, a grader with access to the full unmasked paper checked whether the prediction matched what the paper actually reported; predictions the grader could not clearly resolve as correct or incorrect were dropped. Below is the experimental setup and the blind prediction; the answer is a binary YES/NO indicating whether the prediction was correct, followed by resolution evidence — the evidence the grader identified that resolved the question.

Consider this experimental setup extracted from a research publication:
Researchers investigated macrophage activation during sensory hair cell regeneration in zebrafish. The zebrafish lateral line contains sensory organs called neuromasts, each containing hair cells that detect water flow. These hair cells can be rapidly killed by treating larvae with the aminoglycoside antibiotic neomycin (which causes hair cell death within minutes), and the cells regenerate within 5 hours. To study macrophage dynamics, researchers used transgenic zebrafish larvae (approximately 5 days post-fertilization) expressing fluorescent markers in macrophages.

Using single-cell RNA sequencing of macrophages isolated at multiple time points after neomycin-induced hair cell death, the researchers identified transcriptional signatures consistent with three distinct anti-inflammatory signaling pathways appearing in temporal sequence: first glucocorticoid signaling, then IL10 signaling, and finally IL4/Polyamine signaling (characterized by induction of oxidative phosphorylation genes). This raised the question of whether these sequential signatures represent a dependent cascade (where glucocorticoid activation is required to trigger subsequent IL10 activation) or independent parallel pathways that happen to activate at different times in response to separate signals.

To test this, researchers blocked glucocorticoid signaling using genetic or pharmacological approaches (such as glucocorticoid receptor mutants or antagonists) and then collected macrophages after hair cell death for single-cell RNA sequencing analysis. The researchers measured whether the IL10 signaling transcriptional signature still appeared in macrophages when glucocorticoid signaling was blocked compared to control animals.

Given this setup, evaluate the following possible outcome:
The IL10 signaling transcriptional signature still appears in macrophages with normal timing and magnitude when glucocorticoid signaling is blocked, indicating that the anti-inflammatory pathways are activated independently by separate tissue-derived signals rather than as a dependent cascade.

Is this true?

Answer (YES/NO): YES